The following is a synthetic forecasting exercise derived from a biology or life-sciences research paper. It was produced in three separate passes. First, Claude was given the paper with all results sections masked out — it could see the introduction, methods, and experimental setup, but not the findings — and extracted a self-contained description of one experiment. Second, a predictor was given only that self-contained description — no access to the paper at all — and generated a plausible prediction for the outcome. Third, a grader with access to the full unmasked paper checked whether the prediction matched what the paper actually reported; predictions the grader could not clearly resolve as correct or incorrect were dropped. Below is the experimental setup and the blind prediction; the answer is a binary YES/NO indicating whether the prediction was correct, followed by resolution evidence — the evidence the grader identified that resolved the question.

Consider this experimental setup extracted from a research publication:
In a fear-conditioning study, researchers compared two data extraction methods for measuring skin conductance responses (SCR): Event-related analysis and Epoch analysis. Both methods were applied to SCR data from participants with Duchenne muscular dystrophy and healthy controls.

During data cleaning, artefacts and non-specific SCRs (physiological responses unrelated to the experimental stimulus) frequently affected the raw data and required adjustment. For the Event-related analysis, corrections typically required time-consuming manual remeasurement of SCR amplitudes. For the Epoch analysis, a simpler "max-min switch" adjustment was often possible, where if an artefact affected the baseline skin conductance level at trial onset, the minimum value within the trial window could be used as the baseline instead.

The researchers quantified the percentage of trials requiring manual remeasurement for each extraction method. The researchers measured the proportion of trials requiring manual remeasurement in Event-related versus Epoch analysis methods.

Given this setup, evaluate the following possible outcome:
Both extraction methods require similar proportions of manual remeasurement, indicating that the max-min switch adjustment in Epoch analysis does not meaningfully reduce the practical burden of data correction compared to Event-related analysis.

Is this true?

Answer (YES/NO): NO